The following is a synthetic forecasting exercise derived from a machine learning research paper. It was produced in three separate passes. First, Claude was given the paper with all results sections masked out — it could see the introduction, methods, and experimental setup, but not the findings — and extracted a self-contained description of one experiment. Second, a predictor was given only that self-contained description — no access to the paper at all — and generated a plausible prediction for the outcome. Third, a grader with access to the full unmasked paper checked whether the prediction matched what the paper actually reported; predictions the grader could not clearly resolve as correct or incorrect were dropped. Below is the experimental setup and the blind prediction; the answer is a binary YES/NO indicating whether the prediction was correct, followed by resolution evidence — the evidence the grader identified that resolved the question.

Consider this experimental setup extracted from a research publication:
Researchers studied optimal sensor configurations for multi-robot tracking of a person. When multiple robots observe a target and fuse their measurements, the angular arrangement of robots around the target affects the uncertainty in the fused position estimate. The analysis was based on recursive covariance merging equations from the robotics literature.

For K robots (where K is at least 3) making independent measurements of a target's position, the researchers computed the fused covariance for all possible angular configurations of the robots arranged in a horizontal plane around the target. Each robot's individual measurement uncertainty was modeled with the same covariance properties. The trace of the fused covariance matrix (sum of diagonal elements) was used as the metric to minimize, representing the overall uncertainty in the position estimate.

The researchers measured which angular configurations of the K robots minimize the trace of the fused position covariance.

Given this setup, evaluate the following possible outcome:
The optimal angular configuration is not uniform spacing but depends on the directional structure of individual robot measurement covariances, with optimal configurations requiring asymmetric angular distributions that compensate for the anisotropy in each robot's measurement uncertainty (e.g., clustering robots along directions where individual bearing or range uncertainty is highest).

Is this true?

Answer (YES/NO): NO